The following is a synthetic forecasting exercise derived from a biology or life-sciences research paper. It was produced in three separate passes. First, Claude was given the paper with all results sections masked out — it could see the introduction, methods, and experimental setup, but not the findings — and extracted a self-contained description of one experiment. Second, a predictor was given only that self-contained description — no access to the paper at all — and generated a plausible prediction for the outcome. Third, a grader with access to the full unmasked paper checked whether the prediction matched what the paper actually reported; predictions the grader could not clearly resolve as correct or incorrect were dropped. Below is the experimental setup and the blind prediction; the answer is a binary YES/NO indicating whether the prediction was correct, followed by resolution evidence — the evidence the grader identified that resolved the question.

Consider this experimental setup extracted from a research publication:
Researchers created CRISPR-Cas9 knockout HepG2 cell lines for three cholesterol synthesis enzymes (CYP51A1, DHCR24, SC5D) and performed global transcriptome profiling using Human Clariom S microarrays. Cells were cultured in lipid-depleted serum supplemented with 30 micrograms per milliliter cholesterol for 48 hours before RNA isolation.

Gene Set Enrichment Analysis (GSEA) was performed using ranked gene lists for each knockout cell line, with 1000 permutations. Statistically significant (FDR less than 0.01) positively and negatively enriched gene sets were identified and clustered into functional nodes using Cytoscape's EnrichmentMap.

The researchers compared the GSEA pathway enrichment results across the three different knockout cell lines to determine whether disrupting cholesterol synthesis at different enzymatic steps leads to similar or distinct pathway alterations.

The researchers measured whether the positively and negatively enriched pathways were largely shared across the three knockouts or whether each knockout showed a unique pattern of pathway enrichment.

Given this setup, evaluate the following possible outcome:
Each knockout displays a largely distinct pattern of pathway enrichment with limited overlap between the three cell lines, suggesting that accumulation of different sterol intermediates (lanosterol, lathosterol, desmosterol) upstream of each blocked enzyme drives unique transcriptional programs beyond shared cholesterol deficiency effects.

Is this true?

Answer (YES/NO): YES